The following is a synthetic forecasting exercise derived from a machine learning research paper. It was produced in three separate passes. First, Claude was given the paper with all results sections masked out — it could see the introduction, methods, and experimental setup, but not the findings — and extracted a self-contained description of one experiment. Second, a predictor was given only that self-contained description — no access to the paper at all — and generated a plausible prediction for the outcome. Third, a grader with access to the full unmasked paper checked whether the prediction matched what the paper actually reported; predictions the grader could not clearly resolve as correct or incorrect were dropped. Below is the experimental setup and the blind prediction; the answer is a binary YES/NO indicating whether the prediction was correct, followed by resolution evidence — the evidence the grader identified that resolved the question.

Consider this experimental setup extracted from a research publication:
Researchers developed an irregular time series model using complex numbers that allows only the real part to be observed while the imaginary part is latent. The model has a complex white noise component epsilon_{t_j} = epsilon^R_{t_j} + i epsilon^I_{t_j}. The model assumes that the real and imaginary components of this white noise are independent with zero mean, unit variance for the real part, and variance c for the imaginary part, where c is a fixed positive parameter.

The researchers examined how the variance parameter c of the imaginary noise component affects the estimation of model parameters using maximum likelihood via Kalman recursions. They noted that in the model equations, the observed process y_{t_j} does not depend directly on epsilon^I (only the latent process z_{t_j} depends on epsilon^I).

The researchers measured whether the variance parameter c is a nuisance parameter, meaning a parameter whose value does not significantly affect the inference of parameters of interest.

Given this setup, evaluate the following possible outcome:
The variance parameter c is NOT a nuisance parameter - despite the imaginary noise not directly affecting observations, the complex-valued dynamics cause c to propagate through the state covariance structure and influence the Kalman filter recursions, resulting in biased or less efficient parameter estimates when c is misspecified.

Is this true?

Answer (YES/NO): NO